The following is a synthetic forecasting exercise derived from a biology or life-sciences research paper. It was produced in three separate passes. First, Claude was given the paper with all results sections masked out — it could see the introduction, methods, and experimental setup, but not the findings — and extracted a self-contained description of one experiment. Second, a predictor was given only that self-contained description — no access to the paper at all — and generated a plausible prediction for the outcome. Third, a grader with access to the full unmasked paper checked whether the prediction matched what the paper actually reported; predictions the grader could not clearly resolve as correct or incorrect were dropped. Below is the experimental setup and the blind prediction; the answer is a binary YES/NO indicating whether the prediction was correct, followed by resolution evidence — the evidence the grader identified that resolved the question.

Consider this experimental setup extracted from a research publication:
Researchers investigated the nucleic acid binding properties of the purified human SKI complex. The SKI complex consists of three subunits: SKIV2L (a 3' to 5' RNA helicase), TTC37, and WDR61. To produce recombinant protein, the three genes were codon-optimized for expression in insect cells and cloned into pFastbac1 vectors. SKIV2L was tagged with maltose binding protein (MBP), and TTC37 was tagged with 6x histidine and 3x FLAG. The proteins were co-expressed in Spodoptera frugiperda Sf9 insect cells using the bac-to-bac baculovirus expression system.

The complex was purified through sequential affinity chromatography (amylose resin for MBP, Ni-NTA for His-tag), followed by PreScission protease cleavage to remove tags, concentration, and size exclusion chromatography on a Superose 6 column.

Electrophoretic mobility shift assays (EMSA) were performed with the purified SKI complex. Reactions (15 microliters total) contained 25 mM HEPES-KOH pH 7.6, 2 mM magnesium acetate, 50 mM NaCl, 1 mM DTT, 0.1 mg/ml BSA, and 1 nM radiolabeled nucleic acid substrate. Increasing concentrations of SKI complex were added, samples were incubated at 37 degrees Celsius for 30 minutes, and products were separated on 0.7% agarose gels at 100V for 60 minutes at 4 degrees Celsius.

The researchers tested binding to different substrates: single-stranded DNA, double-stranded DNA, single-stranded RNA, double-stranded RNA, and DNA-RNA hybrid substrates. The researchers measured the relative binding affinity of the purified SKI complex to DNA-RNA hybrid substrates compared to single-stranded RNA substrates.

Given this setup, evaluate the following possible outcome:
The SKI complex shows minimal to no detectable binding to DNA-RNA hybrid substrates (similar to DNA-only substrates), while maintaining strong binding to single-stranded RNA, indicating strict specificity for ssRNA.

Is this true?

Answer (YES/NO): NO